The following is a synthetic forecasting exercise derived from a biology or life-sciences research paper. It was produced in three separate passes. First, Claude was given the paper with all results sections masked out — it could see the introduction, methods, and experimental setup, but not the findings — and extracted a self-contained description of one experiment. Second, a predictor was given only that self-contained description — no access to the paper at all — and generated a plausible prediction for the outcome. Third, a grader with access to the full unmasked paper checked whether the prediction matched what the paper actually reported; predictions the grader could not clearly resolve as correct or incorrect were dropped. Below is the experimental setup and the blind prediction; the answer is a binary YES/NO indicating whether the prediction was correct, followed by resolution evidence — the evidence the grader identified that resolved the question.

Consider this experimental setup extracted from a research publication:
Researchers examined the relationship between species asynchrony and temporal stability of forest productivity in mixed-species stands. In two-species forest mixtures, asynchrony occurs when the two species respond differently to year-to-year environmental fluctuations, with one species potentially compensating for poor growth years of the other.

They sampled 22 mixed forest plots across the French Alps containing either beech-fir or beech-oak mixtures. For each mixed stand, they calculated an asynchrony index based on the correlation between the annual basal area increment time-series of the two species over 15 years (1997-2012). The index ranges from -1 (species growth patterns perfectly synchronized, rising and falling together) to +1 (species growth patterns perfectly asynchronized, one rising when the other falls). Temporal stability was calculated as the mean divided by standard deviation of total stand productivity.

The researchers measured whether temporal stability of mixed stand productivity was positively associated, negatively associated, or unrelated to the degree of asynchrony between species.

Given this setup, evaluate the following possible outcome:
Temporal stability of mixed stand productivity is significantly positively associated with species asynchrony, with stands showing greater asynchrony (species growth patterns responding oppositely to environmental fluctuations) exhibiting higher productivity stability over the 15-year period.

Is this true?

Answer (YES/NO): YES